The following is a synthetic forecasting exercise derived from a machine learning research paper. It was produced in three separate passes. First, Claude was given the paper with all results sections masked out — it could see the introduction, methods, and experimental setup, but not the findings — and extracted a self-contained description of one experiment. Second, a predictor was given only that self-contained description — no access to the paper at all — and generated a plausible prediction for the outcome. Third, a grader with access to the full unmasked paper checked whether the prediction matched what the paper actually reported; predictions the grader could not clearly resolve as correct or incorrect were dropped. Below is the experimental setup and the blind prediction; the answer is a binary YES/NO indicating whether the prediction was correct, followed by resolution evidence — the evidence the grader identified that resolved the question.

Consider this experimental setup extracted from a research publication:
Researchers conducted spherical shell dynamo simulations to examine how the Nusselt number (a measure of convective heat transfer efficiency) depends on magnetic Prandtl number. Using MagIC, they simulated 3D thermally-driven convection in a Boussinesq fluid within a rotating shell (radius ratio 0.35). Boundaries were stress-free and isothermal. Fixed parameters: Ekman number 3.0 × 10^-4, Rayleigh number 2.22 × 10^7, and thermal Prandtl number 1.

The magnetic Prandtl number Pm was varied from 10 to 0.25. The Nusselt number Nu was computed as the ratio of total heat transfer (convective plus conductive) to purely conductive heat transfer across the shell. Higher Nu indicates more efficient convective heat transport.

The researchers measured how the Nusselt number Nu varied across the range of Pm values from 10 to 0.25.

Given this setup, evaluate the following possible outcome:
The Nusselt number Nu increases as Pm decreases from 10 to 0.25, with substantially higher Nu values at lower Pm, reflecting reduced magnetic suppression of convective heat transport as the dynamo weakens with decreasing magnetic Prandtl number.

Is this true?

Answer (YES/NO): NO